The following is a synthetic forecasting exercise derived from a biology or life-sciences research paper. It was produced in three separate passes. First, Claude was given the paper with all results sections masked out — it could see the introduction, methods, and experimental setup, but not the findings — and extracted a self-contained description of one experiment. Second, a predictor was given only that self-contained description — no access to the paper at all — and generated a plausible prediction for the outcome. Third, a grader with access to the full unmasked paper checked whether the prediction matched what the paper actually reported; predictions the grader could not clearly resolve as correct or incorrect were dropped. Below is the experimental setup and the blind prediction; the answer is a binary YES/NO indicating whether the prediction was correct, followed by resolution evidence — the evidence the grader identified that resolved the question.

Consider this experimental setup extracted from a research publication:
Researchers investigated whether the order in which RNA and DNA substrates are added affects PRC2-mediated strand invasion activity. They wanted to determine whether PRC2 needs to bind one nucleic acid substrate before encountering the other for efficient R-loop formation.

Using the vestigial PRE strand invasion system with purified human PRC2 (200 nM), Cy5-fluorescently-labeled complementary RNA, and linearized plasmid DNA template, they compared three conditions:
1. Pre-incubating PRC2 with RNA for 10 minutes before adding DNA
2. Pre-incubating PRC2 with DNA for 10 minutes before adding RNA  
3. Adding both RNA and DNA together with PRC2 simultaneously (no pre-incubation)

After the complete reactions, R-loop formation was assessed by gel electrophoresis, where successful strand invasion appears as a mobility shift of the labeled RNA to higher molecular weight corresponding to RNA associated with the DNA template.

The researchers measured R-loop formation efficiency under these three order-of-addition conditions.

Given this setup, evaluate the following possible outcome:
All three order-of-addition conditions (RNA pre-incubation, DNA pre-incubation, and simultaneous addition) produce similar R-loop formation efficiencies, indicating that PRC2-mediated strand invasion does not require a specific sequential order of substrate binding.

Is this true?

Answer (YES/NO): NO